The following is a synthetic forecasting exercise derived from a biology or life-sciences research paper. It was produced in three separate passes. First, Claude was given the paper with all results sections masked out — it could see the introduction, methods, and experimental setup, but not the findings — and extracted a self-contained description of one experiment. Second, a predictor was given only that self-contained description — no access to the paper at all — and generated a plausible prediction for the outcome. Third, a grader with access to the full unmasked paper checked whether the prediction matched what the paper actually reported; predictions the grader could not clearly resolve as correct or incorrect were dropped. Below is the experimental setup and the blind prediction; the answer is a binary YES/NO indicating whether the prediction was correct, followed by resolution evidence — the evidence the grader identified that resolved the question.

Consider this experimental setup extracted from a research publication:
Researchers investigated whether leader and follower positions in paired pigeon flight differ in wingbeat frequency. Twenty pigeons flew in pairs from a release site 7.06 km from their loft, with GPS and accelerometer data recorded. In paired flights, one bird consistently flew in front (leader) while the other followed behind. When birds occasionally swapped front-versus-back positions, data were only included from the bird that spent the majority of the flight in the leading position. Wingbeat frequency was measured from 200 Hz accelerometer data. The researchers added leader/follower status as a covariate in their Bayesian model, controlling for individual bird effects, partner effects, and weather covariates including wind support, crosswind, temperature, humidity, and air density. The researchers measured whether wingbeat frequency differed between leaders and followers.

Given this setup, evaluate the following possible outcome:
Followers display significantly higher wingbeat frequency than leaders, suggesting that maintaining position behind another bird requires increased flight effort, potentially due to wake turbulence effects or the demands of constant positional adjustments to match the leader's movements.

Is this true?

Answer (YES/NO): NO